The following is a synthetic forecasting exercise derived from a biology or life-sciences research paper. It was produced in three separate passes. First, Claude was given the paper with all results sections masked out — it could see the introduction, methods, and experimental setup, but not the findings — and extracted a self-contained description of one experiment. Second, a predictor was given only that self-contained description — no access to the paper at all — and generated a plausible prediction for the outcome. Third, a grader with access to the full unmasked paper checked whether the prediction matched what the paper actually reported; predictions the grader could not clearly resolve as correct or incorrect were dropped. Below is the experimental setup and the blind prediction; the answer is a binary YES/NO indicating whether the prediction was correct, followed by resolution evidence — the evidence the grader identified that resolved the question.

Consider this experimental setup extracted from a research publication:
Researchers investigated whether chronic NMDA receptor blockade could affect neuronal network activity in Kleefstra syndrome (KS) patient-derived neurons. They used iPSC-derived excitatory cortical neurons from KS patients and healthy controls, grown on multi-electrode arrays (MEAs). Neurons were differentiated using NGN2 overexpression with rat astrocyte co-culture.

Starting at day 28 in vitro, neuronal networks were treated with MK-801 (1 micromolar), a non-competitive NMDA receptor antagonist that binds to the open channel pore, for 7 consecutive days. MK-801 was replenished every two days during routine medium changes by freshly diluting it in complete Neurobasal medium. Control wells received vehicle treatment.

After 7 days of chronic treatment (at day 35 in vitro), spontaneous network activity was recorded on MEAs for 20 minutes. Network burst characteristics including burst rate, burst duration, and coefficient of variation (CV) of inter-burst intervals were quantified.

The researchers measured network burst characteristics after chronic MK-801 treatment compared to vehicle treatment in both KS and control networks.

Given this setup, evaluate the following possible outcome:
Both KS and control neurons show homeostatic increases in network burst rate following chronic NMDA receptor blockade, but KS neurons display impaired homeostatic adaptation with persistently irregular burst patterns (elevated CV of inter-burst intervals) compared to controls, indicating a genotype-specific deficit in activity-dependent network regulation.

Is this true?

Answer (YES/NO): NO